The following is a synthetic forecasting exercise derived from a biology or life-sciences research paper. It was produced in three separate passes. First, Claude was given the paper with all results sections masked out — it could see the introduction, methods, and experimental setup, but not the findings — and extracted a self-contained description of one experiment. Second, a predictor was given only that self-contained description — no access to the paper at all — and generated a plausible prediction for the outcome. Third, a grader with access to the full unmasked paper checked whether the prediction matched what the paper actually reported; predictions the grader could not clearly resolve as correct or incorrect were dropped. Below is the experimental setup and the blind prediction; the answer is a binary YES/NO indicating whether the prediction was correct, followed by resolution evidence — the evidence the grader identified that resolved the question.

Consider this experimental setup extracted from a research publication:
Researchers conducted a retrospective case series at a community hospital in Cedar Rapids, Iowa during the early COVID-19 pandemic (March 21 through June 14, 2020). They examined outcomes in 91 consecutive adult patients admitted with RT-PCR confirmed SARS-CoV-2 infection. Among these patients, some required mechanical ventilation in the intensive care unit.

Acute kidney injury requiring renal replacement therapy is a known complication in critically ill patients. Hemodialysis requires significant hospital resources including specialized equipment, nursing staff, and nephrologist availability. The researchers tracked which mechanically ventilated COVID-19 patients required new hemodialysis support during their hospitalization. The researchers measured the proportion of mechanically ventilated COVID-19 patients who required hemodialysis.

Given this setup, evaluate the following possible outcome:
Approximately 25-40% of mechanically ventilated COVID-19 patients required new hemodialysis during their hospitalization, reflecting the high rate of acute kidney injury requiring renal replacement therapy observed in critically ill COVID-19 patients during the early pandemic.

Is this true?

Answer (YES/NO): NO